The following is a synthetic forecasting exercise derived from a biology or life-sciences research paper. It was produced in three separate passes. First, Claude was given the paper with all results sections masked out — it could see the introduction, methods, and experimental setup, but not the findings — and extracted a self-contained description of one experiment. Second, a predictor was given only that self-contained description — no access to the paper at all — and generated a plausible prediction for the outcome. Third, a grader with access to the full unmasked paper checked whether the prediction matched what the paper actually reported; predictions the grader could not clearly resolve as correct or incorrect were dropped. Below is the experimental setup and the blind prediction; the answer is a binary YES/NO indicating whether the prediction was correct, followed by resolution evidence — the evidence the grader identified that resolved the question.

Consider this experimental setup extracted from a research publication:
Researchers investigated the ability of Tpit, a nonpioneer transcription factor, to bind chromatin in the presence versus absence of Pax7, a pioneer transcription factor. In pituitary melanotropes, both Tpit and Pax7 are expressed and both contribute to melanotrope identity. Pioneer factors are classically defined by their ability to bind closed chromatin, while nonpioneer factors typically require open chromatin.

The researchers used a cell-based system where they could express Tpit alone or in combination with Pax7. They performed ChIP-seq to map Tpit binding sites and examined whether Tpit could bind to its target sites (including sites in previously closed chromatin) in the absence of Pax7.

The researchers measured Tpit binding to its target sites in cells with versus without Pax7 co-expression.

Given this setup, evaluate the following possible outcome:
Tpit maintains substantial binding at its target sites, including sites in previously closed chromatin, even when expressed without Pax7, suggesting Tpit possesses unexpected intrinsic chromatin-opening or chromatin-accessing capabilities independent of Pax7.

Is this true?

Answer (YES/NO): NO